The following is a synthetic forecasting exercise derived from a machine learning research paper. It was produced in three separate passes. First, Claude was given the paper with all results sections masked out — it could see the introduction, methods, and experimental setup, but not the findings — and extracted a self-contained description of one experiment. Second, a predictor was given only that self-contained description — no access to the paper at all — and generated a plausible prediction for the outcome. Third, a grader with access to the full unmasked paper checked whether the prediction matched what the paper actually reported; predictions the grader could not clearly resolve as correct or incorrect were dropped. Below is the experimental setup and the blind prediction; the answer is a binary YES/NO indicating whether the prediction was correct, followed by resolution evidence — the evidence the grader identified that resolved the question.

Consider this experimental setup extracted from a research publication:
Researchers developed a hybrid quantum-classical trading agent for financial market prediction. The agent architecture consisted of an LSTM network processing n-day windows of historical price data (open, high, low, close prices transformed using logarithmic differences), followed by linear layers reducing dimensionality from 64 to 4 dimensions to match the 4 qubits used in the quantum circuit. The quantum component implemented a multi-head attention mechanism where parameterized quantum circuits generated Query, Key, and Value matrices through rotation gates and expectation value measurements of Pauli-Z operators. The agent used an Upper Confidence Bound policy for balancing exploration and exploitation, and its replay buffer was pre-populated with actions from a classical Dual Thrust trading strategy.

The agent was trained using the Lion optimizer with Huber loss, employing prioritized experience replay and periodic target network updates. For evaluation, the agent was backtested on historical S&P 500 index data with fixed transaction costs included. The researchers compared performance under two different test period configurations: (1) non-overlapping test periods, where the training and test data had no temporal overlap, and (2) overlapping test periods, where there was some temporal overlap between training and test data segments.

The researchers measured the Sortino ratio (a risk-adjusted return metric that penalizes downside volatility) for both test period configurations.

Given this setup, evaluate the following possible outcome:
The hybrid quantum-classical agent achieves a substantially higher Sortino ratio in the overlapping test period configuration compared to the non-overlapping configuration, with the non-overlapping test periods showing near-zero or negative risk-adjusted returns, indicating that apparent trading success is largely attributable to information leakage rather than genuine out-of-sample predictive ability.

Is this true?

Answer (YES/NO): NO